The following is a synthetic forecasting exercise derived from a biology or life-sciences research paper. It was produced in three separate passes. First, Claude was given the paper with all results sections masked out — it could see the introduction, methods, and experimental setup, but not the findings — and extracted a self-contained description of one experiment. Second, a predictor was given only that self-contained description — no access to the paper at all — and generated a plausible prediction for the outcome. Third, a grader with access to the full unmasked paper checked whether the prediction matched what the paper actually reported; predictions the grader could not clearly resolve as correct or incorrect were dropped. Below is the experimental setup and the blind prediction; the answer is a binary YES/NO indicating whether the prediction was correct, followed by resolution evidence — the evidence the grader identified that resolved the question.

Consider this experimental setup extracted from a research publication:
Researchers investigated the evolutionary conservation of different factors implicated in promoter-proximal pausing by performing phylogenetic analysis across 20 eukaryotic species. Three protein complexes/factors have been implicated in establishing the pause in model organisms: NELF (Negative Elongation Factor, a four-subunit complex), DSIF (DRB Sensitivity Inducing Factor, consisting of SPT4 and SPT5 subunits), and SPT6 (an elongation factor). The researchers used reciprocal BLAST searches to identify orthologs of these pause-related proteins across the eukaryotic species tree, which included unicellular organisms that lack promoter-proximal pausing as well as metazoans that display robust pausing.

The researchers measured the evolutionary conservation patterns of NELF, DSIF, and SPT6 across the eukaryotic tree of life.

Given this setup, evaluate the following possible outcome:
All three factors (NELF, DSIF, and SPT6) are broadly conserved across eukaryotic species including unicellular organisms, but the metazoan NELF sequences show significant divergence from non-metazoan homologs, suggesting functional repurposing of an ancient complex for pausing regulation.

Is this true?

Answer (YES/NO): NO